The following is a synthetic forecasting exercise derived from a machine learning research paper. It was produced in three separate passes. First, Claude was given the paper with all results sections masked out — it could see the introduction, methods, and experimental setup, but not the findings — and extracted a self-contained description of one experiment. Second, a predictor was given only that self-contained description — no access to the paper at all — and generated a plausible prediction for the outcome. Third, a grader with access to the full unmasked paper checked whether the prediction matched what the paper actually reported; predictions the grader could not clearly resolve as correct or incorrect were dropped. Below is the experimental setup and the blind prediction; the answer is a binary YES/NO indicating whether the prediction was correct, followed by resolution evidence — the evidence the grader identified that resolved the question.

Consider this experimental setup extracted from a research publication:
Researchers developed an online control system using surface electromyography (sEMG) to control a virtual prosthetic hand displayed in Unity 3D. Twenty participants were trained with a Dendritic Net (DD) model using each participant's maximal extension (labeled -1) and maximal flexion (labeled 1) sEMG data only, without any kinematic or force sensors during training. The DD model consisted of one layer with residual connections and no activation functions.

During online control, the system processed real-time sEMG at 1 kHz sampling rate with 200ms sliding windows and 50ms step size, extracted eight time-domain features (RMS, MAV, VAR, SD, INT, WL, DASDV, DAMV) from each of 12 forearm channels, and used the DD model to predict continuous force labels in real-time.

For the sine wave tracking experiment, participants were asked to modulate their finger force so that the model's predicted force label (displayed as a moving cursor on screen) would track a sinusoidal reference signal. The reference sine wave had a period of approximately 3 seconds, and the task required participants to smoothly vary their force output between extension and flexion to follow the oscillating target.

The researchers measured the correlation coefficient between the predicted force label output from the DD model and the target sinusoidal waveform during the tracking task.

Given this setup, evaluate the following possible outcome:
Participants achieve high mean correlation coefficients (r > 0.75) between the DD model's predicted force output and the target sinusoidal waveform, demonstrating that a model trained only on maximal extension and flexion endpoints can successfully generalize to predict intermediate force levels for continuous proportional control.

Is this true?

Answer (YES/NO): YES